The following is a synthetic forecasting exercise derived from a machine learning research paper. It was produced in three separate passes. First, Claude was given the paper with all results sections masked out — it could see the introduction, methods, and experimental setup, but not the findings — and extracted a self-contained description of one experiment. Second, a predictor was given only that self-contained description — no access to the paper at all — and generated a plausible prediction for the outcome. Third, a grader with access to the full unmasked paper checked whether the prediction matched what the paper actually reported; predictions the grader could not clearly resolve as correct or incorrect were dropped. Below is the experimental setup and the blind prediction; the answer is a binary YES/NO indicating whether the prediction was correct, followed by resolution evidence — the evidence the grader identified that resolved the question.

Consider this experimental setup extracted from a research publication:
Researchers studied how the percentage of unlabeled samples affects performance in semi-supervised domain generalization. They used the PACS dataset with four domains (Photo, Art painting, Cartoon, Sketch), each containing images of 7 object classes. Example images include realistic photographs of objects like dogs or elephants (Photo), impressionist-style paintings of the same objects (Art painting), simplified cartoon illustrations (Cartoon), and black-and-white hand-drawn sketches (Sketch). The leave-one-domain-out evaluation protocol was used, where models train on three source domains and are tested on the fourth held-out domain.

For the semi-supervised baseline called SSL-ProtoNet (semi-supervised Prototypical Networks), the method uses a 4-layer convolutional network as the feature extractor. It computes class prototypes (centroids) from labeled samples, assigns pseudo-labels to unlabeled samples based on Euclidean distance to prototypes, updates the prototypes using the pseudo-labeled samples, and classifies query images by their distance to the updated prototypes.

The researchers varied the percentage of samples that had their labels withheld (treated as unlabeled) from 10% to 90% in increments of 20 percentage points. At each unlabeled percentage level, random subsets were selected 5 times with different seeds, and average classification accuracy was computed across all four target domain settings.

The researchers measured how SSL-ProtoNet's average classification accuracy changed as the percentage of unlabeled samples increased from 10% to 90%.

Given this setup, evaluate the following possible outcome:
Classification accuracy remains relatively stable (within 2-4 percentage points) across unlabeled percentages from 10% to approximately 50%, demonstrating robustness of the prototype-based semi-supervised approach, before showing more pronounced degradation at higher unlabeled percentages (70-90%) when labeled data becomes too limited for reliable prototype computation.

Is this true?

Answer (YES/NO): NO